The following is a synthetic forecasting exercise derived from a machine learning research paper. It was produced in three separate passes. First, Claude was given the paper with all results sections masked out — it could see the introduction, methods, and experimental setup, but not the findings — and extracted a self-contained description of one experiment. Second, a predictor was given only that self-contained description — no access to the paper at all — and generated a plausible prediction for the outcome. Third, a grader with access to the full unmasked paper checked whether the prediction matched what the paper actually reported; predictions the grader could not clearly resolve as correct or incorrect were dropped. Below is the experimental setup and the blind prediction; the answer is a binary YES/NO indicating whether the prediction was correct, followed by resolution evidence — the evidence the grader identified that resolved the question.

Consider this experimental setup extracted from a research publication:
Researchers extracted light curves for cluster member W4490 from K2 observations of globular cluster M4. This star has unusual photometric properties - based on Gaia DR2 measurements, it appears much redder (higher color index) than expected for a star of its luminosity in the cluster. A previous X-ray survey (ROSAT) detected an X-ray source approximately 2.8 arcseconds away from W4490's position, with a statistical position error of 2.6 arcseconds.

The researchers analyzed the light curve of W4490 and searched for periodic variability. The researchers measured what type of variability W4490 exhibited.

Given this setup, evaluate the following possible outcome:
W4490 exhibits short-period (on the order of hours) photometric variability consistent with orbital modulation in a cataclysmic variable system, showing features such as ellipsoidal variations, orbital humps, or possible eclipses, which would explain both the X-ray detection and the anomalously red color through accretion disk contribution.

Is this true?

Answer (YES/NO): NO